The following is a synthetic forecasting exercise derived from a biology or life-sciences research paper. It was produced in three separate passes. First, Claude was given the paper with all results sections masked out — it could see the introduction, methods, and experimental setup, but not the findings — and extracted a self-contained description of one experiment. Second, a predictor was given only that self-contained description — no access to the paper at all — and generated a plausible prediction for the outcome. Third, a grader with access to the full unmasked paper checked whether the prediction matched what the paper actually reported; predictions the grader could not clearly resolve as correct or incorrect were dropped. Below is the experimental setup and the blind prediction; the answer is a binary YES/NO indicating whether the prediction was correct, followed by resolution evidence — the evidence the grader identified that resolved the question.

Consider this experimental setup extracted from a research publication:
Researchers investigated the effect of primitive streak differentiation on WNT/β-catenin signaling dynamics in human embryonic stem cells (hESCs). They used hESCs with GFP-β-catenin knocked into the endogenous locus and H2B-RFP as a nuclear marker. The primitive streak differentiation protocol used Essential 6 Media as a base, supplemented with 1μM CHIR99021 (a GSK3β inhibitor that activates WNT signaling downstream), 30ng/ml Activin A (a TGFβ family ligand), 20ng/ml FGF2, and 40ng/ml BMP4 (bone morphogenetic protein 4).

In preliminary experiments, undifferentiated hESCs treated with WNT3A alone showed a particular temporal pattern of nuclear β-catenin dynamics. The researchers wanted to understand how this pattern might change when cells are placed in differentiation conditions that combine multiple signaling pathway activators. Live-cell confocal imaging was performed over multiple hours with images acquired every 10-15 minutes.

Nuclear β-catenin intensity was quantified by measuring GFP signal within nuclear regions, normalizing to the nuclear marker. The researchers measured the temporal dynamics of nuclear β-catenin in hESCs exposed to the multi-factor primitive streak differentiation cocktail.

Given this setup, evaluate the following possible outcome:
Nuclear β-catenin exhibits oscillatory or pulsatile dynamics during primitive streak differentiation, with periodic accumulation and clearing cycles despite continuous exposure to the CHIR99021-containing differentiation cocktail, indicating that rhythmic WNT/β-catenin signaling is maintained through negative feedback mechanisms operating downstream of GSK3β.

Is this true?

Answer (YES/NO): NO